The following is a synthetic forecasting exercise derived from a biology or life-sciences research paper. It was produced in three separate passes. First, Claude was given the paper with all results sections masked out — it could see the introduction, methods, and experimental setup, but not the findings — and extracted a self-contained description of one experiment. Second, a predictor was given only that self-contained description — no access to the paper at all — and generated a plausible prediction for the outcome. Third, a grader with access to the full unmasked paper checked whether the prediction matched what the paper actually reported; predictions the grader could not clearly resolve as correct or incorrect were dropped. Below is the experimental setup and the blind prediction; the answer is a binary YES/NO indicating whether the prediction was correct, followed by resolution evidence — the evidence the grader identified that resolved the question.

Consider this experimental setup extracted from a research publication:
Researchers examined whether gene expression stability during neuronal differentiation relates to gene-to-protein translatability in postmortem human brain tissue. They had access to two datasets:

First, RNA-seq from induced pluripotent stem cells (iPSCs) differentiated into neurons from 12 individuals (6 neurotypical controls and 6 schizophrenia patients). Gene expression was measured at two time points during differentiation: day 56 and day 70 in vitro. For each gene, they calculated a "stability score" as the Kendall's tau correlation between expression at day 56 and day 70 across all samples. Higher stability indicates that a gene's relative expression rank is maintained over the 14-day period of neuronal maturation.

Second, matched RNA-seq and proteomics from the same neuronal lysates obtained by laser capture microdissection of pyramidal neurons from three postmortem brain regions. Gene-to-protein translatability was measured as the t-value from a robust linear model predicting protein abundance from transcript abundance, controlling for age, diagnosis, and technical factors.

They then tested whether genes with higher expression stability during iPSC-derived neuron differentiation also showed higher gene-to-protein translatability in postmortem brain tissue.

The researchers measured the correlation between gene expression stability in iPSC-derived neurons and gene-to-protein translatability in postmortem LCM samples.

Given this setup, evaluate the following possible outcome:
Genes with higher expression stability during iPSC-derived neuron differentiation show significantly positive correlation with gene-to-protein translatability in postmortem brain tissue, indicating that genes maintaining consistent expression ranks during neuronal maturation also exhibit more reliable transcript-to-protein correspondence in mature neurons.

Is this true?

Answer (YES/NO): NO